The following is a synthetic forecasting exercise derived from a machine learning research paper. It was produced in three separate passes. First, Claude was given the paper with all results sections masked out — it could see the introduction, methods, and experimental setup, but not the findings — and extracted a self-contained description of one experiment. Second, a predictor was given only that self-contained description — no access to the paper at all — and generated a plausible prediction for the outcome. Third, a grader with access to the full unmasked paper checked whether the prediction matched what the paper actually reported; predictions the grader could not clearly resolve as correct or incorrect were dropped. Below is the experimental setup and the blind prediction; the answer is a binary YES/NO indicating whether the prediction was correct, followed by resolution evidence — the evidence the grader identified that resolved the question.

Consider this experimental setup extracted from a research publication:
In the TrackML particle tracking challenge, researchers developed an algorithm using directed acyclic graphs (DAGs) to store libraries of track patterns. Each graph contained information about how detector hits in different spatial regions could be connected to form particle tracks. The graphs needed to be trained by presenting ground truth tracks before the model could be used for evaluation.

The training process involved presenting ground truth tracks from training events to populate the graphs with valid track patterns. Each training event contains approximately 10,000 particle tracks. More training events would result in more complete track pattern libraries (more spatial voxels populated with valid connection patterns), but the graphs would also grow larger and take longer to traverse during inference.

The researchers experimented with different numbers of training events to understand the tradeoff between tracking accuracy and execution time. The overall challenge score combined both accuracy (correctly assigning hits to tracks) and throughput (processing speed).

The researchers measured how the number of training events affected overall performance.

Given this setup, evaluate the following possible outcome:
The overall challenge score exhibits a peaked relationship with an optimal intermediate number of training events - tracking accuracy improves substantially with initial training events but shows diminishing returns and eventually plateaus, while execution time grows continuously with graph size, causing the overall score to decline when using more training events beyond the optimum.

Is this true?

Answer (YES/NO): NO